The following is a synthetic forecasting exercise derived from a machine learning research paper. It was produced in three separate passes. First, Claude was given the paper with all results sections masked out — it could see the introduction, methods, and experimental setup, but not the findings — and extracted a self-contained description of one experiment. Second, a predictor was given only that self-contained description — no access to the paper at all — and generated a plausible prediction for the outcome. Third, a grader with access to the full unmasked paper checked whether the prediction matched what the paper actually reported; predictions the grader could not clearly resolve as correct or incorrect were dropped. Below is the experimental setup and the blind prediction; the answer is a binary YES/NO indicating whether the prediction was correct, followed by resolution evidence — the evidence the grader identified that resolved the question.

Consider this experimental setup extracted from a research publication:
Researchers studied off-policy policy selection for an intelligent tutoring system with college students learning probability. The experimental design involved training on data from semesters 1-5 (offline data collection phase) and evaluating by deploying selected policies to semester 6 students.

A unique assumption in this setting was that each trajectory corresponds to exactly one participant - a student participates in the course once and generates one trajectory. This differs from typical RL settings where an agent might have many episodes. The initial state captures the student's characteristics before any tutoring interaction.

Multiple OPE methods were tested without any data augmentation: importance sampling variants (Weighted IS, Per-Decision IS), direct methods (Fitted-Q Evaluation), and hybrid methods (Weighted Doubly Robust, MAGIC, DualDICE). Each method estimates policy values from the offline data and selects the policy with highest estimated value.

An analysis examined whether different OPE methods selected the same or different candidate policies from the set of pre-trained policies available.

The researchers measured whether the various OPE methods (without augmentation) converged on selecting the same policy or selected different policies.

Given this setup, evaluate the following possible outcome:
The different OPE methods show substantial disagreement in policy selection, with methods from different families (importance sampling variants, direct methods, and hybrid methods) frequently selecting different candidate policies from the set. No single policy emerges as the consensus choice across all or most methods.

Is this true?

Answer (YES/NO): NO